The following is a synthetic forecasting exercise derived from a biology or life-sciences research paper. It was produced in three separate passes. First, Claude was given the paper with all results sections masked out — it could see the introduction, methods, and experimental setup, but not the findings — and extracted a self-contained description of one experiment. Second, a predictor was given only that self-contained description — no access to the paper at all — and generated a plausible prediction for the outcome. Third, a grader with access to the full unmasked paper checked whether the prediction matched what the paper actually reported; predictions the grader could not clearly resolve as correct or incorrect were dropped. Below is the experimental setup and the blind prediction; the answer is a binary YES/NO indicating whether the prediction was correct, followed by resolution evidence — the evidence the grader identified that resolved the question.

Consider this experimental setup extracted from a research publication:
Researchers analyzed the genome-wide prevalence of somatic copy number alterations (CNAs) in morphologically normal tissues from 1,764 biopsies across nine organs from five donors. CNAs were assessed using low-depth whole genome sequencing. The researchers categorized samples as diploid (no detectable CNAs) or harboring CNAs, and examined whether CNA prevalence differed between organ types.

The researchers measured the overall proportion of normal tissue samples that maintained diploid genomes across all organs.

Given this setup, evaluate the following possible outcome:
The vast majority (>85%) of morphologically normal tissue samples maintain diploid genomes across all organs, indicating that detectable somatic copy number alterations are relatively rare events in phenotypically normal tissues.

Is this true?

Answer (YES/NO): YES